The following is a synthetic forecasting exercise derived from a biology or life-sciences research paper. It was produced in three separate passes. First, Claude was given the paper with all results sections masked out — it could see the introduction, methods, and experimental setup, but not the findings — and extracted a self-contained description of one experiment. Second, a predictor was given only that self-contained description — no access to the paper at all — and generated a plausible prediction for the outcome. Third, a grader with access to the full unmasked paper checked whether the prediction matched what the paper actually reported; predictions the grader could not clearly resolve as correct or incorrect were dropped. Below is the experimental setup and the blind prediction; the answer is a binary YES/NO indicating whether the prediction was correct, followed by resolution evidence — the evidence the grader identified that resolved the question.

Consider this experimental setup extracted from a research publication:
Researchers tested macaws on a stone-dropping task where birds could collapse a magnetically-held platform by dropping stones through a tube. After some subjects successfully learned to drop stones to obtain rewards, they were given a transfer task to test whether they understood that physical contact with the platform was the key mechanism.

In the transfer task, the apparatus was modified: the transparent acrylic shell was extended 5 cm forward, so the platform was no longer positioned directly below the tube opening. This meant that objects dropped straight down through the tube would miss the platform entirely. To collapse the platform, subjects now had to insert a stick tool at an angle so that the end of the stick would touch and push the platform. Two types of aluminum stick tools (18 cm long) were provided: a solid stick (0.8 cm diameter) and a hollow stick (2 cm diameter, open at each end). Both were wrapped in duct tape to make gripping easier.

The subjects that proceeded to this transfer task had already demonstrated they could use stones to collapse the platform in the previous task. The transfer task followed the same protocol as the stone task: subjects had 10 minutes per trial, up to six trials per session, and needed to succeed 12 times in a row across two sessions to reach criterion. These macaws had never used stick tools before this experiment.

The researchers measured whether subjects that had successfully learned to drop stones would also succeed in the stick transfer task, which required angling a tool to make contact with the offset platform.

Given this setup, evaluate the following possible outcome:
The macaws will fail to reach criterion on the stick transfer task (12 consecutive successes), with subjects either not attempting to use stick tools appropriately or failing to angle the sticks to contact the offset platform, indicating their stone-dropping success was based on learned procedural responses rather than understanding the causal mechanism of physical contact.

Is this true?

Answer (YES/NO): YES